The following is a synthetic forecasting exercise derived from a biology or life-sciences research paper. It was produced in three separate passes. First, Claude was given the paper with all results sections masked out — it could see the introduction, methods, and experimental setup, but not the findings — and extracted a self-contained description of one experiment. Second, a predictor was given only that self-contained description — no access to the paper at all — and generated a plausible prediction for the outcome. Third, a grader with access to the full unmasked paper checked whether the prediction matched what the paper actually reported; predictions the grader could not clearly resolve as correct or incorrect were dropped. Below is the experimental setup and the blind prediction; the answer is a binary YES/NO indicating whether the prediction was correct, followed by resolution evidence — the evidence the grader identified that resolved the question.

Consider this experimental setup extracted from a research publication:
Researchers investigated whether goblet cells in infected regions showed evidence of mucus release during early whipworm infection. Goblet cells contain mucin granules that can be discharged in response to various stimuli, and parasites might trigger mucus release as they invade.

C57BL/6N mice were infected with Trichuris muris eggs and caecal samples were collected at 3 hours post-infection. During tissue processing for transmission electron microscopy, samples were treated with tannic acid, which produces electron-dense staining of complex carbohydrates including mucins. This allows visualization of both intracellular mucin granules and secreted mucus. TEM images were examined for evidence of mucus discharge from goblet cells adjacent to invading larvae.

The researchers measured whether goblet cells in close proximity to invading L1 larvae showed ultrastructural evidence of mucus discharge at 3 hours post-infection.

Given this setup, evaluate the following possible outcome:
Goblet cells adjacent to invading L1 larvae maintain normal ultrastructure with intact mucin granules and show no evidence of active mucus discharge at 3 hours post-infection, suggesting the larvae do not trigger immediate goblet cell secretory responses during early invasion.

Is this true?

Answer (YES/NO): NO